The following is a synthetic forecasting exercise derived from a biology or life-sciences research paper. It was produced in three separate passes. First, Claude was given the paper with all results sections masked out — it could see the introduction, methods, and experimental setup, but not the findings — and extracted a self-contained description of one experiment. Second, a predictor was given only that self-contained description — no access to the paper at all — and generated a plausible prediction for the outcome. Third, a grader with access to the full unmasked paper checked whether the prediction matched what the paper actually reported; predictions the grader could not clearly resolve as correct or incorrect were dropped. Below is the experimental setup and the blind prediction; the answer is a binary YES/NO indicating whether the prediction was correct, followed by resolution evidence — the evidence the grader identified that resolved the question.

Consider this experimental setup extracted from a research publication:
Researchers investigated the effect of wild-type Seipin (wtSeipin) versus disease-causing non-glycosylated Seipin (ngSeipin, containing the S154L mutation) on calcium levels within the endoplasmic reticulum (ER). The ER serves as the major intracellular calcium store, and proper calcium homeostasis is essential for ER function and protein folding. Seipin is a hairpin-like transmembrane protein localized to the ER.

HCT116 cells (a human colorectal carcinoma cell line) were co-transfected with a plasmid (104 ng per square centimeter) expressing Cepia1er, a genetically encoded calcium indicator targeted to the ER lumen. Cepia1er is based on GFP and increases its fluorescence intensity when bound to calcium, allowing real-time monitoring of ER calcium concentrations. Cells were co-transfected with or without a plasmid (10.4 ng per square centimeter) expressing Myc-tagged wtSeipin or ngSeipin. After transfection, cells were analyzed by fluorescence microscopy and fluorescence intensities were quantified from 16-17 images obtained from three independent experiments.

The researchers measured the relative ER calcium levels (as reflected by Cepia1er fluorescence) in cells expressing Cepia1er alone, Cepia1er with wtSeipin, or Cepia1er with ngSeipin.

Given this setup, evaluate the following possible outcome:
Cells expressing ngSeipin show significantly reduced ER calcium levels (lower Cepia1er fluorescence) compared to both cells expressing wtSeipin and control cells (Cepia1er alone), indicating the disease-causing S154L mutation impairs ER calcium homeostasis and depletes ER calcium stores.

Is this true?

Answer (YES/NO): YES